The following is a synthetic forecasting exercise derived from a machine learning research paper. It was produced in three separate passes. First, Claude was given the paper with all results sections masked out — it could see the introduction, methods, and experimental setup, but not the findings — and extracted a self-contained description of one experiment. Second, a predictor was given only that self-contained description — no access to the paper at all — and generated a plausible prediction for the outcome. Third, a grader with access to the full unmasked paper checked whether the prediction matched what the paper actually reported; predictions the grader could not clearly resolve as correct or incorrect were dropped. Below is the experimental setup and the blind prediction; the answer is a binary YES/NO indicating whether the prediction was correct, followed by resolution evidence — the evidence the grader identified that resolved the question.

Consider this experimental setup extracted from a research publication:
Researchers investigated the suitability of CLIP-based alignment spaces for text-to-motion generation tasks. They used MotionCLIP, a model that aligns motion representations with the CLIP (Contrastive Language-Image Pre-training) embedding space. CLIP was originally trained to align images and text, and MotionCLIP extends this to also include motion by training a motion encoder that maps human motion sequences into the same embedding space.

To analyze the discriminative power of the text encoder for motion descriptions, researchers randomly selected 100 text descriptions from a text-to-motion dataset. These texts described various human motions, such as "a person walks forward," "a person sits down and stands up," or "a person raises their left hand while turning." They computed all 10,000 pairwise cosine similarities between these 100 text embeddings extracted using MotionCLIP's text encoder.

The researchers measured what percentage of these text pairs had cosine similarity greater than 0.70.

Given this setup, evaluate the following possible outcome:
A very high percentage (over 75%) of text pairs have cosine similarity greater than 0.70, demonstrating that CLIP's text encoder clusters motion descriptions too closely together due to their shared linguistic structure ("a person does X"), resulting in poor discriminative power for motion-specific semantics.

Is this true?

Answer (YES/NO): YES